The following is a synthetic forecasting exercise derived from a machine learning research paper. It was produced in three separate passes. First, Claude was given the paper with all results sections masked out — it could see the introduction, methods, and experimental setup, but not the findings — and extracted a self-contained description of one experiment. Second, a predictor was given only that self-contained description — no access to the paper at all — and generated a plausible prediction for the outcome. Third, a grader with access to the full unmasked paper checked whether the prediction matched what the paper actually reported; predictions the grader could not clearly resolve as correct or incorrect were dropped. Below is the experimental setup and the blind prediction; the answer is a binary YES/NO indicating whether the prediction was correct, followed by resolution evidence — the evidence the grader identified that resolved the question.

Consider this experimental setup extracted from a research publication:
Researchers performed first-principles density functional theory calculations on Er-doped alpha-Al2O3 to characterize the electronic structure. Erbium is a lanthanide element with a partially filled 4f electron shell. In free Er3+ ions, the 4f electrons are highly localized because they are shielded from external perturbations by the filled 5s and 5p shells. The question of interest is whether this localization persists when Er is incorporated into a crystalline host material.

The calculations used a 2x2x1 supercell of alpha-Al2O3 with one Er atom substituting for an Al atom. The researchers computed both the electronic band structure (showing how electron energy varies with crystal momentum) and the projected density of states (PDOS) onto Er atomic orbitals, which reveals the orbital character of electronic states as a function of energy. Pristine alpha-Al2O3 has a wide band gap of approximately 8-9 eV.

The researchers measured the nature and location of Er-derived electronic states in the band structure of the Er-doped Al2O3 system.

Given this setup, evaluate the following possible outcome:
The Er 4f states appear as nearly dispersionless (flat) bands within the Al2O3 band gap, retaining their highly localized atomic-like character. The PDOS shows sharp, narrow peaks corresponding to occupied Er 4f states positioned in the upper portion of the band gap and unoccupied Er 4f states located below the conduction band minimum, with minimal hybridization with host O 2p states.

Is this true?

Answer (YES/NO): YES